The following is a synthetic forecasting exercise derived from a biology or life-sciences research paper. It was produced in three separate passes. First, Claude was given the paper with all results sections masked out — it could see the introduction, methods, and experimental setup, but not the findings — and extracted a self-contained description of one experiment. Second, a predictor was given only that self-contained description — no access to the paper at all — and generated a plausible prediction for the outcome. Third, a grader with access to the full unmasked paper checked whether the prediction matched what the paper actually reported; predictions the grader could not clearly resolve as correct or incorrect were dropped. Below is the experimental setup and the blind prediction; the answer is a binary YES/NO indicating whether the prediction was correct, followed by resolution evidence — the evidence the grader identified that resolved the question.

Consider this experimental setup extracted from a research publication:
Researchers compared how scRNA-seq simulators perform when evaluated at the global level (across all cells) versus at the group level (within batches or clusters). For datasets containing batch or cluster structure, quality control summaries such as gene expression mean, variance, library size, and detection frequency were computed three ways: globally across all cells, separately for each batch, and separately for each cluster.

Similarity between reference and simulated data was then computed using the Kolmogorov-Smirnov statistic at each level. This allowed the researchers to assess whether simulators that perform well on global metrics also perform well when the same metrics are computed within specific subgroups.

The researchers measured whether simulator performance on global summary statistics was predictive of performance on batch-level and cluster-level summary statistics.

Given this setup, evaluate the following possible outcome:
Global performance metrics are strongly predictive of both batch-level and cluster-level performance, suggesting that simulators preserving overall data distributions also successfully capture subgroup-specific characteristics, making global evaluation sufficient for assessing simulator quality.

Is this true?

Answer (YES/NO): NO